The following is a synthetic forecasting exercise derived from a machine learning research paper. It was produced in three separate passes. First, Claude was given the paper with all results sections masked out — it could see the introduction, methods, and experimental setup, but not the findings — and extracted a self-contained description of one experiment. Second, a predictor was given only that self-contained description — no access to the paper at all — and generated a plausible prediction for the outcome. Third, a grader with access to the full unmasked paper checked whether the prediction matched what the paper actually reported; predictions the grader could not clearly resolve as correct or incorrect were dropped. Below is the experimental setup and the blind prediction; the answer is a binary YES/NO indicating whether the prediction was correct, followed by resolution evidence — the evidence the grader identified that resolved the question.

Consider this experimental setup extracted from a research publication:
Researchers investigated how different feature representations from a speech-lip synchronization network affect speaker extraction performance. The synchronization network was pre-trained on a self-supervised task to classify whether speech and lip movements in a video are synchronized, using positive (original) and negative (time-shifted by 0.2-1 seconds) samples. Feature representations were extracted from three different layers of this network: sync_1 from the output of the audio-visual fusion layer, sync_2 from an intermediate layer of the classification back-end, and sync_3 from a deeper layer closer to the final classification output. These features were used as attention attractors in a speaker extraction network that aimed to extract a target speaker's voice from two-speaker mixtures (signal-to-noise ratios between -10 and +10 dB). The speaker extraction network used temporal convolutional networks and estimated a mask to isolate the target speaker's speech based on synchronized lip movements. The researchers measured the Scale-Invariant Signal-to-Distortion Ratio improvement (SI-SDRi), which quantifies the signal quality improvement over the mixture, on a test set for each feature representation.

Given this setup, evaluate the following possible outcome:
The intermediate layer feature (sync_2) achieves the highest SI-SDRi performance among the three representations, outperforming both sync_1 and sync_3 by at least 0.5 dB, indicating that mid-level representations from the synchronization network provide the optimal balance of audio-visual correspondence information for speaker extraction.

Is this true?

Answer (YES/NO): NO